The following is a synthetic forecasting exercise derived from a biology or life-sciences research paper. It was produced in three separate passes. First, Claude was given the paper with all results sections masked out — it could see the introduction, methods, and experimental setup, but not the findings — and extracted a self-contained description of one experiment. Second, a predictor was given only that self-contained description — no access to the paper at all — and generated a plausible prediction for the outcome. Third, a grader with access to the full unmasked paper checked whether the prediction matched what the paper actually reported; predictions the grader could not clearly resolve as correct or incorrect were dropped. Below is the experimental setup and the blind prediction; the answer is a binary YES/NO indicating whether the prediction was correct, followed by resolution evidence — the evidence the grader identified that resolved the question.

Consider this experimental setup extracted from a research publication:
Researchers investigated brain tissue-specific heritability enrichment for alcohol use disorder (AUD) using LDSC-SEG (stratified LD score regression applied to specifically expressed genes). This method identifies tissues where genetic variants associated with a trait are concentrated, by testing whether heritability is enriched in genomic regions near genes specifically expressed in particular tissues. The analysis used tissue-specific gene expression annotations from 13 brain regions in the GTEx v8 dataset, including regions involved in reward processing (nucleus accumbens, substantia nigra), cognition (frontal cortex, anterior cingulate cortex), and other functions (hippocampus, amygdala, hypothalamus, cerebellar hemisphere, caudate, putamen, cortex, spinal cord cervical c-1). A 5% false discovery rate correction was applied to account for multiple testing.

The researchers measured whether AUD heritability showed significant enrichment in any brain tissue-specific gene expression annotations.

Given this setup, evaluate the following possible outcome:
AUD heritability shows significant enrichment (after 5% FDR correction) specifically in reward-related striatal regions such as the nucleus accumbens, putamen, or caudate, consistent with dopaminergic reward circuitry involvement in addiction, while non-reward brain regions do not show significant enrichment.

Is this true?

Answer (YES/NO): NO